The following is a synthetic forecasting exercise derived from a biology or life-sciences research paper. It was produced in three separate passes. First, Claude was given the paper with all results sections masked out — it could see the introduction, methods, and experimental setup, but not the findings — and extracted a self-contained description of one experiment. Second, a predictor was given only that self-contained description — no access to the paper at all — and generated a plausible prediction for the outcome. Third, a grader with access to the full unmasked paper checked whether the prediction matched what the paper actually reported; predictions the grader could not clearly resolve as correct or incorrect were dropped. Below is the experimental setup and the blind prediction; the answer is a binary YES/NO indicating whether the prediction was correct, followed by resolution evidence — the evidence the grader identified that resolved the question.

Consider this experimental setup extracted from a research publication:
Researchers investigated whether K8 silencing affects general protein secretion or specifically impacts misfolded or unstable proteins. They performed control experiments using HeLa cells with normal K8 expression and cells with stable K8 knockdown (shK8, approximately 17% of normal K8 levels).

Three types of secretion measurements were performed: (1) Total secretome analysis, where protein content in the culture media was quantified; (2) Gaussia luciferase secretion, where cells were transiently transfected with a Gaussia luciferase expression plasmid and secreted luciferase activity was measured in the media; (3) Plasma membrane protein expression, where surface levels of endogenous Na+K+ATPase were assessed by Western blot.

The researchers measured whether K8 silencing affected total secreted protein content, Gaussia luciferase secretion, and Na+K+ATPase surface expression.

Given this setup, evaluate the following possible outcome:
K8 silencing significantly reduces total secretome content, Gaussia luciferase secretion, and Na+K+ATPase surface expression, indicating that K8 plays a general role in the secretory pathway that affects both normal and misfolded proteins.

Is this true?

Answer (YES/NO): NO